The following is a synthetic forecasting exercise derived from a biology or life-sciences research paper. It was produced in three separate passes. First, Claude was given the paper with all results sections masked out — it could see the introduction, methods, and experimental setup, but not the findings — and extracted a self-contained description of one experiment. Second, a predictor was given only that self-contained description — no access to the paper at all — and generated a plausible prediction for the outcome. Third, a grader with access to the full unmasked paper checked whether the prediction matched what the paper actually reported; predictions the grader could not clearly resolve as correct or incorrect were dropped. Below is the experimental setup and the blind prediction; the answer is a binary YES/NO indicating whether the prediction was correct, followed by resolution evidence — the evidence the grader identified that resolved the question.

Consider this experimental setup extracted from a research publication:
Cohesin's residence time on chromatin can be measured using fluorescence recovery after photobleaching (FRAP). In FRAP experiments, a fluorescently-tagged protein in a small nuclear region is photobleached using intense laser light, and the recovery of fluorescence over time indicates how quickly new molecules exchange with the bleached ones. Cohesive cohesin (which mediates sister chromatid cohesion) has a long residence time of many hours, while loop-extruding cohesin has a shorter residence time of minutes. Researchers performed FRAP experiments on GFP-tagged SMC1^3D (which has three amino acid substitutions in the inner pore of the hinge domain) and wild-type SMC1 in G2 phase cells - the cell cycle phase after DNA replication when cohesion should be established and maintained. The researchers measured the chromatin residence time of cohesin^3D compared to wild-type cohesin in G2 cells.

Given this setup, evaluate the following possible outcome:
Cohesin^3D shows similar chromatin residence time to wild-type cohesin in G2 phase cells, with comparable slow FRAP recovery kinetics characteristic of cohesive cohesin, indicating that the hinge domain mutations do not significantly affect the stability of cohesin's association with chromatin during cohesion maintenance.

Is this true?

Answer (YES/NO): NO